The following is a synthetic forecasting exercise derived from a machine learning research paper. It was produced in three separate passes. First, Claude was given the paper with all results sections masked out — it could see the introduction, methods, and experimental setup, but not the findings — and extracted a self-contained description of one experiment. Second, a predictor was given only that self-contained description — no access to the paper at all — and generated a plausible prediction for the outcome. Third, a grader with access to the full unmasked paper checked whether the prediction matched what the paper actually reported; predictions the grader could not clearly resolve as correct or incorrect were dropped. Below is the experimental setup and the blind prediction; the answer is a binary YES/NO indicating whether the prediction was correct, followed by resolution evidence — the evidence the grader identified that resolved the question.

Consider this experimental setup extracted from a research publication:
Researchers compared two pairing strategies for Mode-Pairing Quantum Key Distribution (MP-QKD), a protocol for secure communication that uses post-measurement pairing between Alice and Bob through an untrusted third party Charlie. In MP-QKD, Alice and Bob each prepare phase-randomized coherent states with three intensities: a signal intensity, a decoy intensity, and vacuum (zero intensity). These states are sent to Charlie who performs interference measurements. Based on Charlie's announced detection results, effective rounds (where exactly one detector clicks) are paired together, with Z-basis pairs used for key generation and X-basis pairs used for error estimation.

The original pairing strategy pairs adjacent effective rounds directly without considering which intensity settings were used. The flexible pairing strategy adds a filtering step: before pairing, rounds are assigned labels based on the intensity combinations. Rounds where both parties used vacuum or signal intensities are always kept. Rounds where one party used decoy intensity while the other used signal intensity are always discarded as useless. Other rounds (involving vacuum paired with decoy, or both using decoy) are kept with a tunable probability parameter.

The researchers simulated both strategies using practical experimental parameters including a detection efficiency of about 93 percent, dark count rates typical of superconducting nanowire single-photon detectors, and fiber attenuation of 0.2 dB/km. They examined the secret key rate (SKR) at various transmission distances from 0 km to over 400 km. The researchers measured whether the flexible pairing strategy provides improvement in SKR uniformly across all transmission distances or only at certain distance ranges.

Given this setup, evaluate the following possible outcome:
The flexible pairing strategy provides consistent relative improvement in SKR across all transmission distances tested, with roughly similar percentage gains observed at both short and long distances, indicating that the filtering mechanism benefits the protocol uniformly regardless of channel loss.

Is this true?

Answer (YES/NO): NO